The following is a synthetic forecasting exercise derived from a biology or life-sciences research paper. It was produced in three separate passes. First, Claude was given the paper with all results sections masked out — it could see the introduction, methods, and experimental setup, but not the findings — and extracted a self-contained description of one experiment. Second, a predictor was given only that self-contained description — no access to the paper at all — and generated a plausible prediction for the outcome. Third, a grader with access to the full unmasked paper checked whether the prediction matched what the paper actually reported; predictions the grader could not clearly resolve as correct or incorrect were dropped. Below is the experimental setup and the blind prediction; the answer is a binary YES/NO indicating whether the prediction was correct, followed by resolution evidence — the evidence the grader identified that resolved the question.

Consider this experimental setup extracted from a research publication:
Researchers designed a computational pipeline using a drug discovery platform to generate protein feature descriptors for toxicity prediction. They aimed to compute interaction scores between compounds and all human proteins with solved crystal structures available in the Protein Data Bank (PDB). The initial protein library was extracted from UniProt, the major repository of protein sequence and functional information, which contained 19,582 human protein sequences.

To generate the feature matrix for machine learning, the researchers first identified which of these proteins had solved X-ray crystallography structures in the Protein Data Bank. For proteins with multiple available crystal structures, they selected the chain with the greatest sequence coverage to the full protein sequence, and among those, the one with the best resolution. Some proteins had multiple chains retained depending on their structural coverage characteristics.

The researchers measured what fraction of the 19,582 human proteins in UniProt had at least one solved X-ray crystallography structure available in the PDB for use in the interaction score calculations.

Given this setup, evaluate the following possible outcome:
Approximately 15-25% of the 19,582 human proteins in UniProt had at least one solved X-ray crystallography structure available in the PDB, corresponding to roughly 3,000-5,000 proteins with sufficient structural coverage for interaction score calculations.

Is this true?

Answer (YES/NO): NO